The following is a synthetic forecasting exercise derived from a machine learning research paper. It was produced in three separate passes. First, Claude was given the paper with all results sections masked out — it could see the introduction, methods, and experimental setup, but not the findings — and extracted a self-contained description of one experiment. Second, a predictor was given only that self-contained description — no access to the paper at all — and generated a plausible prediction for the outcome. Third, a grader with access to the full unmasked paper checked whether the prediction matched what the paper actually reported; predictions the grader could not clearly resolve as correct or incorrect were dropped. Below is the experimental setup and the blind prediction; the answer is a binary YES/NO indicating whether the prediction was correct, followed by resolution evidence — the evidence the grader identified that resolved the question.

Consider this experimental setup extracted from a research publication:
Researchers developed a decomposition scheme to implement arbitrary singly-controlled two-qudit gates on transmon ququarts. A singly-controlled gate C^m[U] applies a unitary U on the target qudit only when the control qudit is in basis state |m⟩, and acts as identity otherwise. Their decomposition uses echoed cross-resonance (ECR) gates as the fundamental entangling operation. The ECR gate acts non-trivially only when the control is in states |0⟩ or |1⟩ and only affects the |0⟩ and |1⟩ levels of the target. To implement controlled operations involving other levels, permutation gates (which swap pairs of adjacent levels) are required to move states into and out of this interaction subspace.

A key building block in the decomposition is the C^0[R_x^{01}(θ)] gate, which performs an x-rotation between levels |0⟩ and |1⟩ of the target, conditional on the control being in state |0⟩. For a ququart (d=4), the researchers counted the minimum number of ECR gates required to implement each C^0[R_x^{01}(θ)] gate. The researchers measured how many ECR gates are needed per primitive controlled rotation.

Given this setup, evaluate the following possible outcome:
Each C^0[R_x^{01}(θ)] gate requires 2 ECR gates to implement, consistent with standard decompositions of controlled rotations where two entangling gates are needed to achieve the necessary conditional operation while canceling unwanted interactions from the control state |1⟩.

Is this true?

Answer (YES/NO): NO